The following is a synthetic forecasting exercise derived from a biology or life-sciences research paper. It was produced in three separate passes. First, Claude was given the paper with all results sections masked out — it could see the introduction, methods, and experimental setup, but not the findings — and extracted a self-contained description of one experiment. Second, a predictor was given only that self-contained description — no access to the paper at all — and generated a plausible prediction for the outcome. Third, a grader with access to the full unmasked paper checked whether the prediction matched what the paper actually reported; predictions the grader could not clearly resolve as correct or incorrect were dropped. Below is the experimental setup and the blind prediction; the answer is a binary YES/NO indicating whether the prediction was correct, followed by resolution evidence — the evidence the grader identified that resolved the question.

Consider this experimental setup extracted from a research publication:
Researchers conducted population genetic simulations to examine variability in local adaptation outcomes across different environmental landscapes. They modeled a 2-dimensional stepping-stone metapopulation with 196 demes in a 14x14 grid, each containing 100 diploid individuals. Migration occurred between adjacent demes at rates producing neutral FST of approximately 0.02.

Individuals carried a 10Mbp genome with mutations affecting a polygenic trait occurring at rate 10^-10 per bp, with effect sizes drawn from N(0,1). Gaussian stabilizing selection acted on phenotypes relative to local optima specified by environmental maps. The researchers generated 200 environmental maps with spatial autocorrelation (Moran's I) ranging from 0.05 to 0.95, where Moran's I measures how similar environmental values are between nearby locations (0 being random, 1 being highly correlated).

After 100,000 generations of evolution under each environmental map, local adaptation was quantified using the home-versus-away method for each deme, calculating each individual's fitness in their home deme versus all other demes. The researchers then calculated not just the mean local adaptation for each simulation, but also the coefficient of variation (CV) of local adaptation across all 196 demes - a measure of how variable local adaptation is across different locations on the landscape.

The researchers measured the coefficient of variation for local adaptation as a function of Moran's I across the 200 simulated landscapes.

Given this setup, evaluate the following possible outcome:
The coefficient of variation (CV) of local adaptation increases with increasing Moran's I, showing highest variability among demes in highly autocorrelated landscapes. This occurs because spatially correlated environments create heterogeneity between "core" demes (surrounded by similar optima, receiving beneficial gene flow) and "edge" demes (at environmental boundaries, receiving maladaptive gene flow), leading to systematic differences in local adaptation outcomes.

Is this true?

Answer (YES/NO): NO